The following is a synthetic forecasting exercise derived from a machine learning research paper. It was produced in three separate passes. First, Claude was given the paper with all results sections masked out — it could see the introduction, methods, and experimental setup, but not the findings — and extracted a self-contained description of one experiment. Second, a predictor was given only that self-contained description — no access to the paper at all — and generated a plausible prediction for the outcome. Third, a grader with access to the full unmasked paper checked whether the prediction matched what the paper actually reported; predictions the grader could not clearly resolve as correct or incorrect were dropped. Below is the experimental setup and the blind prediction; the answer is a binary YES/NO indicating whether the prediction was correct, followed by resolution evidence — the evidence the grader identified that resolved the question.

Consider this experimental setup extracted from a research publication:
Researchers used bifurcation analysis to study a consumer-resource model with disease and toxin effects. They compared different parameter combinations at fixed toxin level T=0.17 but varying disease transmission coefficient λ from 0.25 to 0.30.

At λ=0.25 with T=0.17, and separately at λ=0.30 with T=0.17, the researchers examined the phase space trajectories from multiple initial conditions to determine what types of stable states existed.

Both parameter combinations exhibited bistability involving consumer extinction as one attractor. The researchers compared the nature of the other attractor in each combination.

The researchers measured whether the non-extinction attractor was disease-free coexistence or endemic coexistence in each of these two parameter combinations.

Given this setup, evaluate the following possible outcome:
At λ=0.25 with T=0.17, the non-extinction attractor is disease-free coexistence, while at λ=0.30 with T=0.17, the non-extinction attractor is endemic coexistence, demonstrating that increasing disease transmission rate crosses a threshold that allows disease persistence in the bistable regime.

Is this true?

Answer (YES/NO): YES